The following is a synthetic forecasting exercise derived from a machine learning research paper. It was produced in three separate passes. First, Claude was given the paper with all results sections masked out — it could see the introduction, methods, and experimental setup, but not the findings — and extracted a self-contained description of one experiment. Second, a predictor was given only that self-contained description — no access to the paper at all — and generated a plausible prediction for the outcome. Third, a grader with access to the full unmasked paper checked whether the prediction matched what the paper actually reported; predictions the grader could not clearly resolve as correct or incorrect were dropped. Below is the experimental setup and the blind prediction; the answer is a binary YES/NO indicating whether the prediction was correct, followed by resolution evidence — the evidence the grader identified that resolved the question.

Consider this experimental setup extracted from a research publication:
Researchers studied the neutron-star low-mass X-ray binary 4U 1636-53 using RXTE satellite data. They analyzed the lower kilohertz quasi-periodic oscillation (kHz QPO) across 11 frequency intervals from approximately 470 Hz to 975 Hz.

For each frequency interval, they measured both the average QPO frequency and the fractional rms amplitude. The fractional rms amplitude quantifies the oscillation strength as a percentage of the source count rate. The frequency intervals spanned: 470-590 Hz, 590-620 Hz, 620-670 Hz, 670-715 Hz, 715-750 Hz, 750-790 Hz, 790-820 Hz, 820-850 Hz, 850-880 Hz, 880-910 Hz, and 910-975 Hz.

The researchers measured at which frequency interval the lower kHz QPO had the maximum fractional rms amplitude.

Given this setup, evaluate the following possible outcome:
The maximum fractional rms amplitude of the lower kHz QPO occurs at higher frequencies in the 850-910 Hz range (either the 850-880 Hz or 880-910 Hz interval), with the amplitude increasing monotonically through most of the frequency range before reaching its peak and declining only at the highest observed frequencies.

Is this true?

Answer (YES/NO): NO